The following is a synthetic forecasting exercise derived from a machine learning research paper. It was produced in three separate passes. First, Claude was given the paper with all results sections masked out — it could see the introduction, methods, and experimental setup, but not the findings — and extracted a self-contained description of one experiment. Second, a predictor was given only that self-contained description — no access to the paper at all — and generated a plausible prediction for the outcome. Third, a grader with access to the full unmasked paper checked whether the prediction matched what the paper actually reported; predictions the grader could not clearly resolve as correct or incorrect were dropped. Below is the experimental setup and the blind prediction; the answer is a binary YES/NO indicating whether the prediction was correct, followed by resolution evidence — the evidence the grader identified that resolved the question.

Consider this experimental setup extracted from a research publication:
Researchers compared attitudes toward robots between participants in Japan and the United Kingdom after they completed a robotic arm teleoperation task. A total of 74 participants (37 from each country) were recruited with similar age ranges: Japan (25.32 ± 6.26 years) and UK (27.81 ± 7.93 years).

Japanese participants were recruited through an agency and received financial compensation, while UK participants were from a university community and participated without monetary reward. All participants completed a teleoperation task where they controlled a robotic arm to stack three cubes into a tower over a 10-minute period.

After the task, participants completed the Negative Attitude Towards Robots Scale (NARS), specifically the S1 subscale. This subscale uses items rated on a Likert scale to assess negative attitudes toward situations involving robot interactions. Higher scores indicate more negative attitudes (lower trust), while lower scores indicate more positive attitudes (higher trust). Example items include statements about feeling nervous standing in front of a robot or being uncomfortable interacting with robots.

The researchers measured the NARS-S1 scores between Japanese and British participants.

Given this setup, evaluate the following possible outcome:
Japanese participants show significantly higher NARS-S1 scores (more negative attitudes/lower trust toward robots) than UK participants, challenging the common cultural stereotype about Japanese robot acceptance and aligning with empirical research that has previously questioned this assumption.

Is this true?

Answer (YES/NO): NO